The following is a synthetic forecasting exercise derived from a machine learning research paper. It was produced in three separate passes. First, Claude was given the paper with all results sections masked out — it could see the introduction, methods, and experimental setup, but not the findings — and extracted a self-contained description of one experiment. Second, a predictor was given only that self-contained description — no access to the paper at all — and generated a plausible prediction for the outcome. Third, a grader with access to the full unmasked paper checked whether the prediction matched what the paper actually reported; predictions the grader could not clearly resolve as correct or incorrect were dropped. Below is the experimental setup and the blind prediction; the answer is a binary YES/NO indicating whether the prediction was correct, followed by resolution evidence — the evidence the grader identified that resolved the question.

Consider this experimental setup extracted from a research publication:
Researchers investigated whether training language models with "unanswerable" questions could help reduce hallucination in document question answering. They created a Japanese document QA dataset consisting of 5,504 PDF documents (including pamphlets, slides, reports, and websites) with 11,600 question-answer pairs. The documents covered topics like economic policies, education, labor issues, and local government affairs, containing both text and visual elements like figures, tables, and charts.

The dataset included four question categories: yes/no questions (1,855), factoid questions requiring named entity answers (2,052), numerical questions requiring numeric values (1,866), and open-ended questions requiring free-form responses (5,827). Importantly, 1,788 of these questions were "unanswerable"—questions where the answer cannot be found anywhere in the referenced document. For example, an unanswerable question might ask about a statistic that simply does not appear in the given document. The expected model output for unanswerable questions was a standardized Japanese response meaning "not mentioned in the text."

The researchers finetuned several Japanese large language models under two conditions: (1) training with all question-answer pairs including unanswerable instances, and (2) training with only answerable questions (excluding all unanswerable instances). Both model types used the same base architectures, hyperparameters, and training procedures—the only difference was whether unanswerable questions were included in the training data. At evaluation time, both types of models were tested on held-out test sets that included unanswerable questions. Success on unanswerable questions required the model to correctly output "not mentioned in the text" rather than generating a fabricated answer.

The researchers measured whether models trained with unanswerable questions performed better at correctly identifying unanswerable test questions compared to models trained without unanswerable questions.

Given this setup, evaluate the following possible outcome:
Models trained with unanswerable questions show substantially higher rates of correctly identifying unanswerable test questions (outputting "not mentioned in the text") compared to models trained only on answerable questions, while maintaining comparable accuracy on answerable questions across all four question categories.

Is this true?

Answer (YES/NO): YES